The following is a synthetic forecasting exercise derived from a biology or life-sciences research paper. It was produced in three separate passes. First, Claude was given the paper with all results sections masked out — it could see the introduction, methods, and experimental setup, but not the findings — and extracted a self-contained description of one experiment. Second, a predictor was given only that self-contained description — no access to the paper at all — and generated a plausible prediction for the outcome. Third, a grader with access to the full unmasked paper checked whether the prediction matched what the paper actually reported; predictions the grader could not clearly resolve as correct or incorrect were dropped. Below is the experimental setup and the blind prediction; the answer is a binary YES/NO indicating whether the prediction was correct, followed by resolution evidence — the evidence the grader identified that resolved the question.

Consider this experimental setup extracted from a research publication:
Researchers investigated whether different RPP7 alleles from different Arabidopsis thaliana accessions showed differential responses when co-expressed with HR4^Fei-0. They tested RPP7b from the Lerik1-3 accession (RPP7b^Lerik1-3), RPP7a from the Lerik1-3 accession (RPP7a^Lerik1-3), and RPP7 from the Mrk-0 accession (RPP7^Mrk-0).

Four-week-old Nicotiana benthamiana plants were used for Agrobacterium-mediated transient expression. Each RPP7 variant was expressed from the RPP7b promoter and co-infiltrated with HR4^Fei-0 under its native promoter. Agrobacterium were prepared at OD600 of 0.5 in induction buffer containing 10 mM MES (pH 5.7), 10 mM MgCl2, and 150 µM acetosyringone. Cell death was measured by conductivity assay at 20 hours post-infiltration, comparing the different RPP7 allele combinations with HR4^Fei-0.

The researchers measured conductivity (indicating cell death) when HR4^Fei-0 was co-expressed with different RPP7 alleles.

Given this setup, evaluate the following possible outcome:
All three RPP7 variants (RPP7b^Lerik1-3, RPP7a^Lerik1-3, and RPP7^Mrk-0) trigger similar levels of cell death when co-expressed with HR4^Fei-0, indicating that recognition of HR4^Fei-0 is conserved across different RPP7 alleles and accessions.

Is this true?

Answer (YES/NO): NO